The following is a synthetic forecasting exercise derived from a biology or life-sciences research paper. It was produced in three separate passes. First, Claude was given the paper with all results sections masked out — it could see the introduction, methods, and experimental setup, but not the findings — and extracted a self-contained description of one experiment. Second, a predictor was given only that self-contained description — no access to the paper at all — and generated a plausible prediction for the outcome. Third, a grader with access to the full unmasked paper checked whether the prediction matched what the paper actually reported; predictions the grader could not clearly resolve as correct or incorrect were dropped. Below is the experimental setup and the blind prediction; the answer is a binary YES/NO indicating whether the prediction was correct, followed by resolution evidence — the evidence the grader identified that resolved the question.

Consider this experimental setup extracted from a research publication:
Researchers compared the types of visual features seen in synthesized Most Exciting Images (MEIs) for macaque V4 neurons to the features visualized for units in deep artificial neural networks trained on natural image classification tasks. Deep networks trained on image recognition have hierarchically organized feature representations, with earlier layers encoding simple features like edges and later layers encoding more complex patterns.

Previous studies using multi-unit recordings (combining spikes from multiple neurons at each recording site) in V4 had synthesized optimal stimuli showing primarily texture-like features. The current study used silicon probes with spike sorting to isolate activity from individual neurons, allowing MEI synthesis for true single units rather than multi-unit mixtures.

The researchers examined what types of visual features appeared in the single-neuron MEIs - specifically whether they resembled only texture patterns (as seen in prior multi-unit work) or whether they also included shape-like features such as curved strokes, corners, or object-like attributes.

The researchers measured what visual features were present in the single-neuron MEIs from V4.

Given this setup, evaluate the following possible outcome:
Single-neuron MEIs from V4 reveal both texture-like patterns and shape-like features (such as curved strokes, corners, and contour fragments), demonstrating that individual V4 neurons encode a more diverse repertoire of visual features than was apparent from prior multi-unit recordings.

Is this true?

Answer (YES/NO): YES